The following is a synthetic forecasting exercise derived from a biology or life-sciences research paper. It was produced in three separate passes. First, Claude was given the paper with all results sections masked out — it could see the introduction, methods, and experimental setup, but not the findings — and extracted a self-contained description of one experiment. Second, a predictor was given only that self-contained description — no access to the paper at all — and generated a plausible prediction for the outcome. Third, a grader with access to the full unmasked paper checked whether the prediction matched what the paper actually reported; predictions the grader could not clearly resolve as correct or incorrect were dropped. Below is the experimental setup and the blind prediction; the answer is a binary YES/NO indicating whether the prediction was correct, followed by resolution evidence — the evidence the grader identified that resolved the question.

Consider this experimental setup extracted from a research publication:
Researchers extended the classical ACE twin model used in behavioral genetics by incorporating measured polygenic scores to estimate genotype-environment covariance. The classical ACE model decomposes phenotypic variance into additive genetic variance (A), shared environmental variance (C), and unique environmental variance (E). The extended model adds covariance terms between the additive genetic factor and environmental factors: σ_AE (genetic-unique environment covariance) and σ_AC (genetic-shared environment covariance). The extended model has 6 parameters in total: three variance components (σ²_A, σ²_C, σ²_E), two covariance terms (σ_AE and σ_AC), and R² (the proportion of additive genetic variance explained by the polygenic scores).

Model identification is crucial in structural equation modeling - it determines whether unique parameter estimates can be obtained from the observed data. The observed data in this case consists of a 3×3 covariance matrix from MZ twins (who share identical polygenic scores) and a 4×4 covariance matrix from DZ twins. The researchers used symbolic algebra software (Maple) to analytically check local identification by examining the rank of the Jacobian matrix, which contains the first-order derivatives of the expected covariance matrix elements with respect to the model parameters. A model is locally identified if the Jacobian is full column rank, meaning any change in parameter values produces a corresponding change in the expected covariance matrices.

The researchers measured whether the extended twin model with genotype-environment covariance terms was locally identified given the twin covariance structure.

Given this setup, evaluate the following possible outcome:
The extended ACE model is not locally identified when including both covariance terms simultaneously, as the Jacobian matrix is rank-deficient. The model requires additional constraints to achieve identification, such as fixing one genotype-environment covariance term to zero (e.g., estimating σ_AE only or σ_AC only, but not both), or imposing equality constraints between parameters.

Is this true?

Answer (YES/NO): NO